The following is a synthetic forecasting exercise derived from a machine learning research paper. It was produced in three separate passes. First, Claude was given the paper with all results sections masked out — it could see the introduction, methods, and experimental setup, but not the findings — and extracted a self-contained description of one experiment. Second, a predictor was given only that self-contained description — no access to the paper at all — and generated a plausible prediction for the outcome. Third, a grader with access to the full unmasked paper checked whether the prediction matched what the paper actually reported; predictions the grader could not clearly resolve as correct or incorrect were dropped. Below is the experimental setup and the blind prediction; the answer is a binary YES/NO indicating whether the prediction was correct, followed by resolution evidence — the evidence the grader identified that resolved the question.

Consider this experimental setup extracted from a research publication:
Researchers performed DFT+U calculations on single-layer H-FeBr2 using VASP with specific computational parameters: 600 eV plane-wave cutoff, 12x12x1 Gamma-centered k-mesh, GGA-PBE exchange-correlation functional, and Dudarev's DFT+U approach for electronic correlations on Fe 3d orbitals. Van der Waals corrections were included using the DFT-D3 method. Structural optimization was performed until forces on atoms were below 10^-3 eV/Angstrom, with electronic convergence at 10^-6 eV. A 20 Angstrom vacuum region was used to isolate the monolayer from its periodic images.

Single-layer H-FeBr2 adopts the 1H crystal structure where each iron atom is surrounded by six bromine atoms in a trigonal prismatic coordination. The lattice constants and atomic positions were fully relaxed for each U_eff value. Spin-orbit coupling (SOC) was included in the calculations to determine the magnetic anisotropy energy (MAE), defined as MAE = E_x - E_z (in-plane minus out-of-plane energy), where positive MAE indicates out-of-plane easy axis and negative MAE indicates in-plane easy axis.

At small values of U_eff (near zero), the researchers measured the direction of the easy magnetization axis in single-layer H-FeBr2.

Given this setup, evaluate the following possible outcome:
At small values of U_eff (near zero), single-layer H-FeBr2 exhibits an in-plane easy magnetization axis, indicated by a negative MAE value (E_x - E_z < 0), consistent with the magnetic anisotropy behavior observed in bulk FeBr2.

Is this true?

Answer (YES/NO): YES